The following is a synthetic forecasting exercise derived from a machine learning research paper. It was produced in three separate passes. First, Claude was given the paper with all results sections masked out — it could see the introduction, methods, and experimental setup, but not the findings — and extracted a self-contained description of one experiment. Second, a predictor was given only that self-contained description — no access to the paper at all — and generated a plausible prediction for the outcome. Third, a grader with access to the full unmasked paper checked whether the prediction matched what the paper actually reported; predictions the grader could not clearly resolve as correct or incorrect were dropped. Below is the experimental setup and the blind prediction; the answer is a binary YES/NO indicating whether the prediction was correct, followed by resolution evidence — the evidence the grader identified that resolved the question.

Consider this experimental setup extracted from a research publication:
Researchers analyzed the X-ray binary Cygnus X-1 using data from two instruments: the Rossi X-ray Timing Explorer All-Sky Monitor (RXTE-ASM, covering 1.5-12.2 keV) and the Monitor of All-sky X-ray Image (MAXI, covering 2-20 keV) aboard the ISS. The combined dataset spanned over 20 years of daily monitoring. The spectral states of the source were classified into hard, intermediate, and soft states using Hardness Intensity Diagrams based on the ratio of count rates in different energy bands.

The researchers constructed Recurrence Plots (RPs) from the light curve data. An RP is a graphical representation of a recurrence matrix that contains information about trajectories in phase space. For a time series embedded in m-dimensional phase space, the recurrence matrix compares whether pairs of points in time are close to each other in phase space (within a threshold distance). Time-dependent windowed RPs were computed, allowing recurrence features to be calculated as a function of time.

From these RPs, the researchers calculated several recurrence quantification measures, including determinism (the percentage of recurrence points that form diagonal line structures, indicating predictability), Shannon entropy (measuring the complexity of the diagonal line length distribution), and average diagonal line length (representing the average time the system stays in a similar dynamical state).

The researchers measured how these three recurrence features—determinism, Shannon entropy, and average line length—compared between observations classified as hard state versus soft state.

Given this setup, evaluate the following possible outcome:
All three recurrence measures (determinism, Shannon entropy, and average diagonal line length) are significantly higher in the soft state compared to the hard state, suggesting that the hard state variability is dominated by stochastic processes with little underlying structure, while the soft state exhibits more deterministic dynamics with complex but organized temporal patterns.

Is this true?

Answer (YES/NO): NO